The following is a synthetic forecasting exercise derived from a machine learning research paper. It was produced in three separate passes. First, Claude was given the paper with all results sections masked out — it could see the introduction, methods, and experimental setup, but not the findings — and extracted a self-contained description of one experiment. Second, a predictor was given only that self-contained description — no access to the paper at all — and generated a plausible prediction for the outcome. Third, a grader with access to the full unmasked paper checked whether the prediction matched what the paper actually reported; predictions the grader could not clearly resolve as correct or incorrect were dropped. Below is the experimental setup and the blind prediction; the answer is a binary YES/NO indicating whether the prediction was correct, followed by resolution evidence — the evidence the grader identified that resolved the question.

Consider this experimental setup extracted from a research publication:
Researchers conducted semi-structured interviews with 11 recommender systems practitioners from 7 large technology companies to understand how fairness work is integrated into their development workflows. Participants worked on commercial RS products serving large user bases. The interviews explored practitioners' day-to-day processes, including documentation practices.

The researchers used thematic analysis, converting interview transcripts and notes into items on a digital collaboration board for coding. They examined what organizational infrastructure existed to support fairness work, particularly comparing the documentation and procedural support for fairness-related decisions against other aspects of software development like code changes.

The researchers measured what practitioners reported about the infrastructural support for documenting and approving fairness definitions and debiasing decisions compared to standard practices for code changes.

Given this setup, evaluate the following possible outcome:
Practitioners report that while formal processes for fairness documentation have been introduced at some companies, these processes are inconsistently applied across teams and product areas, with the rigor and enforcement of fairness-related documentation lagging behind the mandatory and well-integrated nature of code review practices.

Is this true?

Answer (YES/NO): NO